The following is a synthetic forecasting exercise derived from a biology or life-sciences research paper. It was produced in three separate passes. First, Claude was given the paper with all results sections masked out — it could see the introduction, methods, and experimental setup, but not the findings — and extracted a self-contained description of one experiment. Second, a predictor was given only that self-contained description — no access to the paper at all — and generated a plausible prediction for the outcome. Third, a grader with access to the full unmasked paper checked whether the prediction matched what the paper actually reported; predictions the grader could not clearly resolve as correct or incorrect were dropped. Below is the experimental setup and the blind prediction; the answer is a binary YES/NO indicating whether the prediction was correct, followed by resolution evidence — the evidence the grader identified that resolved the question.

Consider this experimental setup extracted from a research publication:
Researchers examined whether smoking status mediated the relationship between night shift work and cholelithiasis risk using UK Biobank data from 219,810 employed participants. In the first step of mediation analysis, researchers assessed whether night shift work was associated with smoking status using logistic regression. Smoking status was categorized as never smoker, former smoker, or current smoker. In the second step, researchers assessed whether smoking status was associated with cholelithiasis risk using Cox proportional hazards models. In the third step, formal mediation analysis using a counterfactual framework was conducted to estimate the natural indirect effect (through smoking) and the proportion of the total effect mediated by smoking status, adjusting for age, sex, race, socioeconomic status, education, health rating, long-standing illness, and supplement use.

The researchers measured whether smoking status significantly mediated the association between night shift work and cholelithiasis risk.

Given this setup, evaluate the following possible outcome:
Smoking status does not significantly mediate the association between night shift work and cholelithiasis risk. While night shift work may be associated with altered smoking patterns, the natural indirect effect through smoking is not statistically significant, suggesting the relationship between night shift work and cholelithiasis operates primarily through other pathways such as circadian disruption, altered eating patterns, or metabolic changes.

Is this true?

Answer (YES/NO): YES